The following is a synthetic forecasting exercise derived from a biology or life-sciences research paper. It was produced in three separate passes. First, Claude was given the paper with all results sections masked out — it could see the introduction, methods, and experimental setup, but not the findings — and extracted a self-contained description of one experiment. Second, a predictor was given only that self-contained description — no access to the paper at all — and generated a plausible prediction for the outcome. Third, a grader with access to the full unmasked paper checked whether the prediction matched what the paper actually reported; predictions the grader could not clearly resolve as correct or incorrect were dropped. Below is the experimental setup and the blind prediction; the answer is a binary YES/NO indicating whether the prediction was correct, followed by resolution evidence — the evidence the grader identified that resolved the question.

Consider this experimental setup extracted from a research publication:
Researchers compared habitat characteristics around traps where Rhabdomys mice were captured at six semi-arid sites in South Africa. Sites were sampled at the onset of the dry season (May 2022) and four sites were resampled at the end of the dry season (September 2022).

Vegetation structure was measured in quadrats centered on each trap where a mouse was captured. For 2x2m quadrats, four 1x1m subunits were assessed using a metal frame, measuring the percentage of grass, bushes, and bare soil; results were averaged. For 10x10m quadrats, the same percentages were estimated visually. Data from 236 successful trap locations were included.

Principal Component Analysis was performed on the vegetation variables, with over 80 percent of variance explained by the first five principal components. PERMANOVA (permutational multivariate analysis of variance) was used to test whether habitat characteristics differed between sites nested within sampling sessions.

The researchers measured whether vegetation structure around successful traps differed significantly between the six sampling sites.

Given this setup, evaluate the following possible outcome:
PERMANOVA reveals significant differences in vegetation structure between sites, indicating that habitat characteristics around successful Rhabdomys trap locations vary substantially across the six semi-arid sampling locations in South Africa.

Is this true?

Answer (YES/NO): YES